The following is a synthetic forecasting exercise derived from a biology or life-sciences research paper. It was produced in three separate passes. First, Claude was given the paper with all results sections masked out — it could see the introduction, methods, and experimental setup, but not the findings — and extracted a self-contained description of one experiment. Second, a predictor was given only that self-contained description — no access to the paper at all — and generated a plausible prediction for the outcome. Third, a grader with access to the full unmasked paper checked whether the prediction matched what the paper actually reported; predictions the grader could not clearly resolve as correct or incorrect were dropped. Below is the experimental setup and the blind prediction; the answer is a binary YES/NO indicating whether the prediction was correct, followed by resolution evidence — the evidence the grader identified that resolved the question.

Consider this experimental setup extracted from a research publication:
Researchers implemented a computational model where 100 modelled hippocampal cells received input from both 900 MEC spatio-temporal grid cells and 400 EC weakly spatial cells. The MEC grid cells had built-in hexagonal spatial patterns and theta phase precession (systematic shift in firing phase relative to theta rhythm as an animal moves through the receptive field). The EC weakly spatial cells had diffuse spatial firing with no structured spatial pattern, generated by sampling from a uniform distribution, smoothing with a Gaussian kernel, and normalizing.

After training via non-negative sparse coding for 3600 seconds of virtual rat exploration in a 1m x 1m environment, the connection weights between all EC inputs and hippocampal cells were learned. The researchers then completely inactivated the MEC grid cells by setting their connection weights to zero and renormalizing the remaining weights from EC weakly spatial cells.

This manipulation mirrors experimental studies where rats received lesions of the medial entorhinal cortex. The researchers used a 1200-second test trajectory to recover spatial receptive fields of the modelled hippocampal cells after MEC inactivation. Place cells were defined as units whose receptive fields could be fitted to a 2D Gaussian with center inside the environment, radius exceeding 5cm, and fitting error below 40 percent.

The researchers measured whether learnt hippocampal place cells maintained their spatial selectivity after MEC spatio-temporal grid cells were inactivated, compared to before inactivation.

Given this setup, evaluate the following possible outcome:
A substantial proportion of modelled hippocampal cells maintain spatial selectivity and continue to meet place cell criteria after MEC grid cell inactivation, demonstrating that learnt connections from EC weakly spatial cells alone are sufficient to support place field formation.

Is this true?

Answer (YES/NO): YES